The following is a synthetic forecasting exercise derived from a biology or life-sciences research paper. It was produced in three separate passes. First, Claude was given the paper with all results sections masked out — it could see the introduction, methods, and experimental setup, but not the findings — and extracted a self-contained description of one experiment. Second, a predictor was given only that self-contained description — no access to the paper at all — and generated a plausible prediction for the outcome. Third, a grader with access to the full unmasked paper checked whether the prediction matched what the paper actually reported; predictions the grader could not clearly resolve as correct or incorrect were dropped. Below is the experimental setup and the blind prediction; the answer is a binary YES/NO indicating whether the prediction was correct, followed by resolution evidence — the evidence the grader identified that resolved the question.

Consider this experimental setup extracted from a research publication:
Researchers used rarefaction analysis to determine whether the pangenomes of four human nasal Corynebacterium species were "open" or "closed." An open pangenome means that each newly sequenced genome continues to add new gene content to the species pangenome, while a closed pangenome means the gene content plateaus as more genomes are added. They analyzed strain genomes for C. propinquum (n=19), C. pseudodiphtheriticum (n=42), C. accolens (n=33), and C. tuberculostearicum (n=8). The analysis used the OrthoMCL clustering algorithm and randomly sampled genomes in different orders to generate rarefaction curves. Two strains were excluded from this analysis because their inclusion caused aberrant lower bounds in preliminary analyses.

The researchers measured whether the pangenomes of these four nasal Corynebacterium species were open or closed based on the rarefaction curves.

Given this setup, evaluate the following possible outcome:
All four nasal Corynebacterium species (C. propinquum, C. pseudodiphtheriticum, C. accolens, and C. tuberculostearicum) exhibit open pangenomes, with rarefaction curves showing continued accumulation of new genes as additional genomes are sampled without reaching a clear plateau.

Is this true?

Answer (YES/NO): YES